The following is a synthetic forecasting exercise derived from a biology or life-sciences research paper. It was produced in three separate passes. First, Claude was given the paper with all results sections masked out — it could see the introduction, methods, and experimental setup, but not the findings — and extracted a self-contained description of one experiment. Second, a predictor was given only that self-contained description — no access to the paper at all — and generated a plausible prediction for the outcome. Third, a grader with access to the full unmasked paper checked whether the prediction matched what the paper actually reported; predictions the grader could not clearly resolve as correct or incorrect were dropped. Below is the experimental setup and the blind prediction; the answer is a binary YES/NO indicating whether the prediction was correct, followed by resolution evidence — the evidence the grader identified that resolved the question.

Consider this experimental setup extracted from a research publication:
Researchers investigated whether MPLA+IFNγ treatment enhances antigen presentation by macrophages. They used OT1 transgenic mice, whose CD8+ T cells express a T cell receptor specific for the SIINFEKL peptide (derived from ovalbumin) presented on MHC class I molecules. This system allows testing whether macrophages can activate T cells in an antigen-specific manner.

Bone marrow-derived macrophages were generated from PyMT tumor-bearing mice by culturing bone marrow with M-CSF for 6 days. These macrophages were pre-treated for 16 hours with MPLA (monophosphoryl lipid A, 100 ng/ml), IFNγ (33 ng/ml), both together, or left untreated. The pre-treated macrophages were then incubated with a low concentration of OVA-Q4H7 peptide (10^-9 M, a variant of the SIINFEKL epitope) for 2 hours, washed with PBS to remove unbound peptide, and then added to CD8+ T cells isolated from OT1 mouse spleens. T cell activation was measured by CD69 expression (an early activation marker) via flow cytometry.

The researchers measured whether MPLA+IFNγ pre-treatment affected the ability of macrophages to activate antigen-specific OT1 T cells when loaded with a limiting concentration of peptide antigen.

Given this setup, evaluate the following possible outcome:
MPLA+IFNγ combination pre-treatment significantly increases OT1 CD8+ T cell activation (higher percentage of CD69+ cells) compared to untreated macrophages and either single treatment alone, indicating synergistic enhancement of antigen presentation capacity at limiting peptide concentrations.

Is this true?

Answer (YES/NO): YES